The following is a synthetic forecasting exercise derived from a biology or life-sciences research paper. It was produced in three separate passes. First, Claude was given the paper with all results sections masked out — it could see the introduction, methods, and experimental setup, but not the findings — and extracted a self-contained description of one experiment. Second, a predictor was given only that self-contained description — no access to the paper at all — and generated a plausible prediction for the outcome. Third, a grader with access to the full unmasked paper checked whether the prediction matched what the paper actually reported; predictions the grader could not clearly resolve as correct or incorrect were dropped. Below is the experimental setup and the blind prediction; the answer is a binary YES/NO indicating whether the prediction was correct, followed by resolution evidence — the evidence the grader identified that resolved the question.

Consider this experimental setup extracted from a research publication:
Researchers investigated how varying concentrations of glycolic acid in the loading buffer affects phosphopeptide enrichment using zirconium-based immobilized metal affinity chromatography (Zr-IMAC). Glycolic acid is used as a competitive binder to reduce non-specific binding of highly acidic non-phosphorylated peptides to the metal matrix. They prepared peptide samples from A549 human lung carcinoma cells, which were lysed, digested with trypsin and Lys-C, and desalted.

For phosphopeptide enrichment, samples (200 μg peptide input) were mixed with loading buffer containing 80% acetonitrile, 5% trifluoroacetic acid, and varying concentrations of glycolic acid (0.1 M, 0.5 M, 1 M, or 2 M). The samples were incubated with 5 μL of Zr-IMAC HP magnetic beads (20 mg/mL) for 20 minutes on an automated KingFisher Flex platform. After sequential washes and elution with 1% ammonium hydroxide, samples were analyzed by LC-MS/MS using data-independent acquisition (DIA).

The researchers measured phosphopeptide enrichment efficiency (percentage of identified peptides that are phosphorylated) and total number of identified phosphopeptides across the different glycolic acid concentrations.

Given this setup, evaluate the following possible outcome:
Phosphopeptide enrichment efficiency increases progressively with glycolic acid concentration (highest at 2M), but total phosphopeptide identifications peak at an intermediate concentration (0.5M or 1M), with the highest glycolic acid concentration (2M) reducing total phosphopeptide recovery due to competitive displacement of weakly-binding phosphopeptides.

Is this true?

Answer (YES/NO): NO